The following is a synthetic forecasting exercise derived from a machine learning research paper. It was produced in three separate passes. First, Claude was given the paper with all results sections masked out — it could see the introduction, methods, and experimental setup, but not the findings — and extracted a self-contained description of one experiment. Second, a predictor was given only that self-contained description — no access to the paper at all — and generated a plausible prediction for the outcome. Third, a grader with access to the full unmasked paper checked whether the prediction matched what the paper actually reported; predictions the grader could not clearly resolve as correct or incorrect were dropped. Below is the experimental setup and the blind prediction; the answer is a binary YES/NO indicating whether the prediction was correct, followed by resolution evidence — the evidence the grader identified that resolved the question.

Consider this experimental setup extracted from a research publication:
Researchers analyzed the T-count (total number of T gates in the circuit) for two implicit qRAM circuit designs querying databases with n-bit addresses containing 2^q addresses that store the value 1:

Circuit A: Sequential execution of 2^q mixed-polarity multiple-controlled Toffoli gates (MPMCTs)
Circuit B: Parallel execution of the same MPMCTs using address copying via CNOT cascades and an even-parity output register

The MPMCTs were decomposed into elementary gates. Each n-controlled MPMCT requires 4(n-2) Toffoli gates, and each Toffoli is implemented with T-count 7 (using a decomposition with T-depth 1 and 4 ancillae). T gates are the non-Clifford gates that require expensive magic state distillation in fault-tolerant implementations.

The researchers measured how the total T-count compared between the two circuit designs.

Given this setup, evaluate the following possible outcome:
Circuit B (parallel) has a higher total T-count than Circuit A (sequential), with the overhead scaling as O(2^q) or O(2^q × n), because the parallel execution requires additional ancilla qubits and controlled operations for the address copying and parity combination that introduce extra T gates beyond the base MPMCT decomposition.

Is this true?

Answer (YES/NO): NO